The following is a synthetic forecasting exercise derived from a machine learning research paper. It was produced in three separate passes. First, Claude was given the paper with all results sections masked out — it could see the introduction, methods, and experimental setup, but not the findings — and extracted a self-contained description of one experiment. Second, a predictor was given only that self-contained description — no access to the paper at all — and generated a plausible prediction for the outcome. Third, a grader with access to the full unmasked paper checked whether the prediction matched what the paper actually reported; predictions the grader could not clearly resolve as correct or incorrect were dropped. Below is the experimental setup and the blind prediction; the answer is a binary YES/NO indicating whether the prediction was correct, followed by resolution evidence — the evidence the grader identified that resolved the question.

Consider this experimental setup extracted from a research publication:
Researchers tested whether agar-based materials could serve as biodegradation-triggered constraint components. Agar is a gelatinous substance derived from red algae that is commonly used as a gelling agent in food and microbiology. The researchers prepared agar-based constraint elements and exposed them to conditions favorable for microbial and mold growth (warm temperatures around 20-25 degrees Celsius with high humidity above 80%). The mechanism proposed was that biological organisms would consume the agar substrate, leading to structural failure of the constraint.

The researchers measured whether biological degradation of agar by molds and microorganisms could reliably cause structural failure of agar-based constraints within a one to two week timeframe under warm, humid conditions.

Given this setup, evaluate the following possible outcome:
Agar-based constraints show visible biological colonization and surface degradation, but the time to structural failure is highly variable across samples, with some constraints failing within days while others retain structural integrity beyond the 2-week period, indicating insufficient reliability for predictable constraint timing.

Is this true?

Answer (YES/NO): NO